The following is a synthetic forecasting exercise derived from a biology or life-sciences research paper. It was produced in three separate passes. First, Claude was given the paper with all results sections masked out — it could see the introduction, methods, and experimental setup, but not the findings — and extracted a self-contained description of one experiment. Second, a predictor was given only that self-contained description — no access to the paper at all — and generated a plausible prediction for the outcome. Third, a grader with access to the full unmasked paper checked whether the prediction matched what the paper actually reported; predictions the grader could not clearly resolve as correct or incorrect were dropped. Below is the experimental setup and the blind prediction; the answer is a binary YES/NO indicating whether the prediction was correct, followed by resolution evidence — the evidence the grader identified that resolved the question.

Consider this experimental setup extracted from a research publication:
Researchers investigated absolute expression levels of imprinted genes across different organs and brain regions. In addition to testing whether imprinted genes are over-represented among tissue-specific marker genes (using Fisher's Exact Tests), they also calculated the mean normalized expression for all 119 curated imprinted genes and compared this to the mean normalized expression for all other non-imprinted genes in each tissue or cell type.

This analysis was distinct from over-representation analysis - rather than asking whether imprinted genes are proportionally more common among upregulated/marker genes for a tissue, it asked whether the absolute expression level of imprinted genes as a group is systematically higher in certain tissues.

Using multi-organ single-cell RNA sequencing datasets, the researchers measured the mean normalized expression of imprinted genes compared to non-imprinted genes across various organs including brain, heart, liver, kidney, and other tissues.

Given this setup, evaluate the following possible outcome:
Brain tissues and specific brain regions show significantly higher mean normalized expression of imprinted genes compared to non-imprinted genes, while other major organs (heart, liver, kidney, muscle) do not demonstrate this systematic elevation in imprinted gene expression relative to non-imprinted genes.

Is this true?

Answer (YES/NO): NO